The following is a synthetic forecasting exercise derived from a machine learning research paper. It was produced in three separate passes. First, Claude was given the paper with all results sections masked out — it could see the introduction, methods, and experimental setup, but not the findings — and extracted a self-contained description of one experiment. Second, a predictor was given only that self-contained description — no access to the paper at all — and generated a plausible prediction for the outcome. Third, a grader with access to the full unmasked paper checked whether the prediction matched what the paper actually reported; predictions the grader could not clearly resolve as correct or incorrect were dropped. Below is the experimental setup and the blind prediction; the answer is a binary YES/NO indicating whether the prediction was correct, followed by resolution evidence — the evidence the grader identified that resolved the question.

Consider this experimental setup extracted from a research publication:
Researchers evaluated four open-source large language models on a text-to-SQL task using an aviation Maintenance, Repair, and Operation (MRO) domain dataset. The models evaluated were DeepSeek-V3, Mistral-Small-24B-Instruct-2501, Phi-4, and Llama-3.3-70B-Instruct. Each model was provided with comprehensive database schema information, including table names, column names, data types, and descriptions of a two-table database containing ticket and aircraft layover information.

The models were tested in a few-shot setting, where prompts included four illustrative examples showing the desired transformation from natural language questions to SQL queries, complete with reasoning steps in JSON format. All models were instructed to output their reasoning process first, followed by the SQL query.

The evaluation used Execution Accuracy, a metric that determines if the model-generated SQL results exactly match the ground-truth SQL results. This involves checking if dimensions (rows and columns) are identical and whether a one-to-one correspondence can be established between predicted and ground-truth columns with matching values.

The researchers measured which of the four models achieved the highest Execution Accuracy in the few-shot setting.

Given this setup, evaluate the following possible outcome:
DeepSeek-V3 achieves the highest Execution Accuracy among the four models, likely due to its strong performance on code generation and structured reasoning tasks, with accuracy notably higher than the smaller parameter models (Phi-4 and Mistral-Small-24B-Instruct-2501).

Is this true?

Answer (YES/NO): YES